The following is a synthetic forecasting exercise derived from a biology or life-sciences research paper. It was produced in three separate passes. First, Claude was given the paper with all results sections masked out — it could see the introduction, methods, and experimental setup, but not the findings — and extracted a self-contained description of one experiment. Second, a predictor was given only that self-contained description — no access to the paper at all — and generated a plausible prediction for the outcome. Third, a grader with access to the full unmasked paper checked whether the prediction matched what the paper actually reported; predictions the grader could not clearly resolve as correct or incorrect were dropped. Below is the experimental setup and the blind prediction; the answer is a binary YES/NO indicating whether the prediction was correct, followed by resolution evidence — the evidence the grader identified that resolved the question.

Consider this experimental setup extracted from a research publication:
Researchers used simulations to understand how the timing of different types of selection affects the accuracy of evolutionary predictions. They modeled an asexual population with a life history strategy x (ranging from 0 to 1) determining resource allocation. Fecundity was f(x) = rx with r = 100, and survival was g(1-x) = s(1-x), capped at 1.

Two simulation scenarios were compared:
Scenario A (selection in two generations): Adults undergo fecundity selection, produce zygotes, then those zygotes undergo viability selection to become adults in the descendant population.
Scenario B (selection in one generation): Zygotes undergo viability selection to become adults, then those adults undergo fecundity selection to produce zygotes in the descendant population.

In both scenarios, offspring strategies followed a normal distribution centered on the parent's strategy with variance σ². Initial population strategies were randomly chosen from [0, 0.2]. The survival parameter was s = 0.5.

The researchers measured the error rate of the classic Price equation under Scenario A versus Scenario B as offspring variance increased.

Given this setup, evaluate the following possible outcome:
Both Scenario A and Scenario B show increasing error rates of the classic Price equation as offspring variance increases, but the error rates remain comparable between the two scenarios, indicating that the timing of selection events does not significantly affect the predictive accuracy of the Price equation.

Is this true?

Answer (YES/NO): NO